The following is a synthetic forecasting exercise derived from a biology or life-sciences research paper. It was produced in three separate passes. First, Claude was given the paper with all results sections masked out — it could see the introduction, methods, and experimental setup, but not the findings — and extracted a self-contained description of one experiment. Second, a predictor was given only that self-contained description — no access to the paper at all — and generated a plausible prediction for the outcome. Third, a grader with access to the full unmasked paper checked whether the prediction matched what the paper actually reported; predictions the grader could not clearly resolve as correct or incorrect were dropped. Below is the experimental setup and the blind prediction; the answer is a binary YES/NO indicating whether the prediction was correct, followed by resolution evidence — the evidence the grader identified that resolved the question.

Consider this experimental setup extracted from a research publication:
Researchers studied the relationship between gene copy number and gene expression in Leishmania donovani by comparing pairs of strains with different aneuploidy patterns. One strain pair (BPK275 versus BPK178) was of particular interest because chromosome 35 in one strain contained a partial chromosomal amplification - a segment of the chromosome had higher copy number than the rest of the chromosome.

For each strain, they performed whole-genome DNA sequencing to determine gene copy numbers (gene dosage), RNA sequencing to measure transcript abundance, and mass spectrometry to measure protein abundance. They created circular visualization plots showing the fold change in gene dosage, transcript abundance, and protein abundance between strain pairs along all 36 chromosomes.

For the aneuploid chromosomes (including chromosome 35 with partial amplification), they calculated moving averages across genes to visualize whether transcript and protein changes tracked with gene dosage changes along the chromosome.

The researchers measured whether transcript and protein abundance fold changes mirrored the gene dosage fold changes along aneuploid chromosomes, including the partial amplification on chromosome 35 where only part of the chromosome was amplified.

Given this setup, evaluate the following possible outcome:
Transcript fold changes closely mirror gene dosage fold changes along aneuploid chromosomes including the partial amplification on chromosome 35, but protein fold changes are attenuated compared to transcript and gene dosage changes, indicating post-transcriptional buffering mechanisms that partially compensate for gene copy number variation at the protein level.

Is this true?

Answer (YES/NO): YES